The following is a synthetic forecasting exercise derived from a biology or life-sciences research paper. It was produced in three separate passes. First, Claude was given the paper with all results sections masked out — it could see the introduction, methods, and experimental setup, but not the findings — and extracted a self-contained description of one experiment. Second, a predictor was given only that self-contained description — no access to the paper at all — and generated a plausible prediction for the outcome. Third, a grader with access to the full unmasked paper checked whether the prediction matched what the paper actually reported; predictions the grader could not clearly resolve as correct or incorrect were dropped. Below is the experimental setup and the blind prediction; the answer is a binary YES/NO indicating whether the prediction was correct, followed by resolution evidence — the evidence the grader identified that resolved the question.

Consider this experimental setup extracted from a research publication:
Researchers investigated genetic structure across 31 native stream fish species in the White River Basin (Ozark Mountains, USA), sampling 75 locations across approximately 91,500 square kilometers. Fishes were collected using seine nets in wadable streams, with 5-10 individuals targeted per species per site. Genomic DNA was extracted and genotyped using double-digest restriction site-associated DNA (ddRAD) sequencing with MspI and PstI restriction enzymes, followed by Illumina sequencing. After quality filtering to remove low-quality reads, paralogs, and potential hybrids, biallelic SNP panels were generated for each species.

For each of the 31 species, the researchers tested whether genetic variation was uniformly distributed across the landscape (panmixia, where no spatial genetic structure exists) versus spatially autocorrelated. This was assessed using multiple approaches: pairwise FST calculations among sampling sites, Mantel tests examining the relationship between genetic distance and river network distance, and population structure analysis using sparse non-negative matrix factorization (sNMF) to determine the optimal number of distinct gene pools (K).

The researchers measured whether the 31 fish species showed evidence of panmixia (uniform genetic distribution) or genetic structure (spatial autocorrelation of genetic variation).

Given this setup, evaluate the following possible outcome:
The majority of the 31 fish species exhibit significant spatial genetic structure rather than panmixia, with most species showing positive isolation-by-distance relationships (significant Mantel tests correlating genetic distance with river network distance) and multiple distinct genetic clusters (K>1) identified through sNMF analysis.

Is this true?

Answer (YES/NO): YES